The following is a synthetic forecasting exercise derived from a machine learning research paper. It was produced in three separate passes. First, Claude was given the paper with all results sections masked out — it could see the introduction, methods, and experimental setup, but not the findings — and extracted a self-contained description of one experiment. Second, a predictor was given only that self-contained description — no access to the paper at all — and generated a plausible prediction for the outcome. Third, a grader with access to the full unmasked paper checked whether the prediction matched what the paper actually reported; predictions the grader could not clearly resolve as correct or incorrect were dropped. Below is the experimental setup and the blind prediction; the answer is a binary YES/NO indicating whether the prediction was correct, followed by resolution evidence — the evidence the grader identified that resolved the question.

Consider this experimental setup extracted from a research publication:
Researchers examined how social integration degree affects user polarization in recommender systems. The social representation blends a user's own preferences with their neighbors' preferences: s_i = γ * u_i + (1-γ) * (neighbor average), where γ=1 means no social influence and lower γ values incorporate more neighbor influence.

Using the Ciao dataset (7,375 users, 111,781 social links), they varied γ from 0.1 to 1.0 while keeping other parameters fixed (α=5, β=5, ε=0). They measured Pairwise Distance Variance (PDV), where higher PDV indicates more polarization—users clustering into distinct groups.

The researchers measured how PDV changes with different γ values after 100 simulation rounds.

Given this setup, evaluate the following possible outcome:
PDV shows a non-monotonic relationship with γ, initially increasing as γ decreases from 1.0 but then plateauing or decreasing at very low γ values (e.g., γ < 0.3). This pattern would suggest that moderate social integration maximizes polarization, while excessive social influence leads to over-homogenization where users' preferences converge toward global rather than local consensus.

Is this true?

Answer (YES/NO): NO